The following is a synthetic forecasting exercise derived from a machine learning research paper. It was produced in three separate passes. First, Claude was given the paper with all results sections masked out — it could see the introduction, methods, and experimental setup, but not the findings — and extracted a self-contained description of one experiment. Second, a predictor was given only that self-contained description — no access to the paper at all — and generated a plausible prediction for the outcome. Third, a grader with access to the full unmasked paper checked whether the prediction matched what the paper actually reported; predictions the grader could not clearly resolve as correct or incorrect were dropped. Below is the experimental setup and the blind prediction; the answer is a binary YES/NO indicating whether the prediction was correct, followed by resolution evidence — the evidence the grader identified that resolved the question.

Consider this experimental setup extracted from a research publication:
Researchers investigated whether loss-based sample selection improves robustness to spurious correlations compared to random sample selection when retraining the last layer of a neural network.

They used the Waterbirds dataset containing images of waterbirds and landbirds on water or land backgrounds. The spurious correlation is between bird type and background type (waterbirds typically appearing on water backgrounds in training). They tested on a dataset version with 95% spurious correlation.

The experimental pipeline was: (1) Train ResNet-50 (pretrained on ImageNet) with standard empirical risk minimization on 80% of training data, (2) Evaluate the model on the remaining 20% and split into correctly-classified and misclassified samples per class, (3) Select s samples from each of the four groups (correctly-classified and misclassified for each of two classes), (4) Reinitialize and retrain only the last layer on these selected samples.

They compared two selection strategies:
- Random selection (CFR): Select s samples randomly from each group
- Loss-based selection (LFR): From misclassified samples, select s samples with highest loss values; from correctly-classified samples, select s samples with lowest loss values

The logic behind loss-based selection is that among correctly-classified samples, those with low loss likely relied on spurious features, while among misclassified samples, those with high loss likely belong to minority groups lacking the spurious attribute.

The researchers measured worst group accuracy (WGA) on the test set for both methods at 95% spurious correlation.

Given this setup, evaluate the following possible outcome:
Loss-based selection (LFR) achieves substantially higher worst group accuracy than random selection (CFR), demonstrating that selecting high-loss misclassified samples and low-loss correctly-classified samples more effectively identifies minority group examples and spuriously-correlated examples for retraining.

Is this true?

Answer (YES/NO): YES